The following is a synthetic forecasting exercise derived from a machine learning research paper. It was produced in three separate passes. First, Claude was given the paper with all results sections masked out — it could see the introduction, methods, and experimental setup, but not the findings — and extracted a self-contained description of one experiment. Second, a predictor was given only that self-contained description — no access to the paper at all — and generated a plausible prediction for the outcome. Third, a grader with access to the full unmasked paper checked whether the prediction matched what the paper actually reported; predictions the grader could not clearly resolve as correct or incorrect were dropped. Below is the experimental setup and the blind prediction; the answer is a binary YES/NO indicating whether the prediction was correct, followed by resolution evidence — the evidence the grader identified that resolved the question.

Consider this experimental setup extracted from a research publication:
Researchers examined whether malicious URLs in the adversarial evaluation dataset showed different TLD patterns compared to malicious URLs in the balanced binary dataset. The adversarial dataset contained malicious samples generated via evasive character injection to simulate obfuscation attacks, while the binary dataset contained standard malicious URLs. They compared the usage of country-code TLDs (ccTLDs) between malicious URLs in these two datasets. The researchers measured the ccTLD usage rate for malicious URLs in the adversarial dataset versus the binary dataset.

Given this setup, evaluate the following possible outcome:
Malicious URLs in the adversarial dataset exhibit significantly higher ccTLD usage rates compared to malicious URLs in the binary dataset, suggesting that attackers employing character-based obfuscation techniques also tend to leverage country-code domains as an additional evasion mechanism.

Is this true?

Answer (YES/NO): NO